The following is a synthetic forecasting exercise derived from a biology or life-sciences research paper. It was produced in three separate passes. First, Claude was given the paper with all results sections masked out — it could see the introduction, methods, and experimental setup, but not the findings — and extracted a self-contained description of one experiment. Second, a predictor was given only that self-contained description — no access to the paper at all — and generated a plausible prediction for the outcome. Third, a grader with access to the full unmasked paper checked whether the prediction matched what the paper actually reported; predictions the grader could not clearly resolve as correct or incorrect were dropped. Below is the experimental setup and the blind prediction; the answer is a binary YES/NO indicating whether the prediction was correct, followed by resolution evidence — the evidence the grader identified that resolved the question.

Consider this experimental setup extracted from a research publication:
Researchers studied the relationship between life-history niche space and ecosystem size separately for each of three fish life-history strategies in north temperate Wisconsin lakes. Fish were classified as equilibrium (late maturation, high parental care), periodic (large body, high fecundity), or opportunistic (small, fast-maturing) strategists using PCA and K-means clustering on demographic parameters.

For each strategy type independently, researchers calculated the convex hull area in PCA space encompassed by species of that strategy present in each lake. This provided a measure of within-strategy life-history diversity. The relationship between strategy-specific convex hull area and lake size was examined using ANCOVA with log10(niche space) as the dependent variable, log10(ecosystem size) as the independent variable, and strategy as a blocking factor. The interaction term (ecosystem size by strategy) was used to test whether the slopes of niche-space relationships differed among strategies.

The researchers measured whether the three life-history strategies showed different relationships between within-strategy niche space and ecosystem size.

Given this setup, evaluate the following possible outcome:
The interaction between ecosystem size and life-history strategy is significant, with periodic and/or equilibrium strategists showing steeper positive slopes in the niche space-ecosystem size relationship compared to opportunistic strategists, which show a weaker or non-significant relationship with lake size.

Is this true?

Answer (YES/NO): YES